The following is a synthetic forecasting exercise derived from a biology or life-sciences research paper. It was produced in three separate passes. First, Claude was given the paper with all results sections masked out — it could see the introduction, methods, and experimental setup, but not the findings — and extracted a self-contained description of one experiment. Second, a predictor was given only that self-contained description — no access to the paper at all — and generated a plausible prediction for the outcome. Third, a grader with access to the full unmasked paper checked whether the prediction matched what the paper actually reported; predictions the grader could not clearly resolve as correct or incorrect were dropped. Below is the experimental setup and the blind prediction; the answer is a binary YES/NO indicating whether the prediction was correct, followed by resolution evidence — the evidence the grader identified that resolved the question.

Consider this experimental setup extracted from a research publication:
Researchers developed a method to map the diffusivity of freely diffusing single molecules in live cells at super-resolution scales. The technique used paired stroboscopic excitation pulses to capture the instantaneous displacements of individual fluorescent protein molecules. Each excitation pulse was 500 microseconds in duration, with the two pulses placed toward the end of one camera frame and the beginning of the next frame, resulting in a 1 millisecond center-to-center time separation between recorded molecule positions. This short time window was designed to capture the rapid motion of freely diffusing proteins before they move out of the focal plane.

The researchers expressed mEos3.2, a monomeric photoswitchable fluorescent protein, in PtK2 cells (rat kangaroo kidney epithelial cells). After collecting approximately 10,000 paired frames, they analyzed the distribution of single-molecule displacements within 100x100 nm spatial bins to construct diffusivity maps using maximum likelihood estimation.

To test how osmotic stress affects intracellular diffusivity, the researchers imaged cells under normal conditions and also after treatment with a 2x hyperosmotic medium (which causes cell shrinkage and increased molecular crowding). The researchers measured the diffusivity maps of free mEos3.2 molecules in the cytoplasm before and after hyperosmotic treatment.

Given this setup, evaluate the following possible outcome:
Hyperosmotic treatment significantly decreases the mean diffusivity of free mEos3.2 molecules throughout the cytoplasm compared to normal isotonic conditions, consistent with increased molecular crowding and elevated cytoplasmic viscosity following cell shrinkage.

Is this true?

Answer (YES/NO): YES